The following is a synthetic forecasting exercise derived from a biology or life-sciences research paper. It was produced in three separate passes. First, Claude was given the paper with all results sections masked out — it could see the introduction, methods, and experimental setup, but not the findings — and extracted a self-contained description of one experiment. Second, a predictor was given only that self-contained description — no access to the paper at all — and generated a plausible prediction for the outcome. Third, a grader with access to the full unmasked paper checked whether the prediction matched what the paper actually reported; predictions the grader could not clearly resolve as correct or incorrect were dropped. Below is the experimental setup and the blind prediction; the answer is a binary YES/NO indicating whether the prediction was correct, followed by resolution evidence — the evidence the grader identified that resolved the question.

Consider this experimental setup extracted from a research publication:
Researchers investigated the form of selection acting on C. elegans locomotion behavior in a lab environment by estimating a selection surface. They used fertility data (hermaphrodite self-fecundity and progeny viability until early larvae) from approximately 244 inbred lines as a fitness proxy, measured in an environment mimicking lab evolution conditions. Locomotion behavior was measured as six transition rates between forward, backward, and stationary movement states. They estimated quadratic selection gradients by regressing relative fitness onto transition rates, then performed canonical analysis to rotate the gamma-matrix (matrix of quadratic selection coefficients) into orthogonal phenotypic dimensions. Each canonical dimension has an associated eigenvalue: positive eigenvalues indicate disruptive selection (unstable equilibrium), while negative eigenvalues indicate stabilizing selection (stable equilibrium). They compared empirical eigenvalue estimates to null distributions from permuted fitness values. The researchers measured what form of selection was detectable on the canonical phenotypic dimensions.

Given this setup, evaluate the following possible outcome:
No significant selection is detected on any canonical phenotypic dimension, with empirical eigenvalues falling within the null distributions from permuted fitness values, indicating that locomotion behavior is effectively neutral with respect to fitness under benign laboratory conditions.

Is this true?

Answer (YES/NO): NO